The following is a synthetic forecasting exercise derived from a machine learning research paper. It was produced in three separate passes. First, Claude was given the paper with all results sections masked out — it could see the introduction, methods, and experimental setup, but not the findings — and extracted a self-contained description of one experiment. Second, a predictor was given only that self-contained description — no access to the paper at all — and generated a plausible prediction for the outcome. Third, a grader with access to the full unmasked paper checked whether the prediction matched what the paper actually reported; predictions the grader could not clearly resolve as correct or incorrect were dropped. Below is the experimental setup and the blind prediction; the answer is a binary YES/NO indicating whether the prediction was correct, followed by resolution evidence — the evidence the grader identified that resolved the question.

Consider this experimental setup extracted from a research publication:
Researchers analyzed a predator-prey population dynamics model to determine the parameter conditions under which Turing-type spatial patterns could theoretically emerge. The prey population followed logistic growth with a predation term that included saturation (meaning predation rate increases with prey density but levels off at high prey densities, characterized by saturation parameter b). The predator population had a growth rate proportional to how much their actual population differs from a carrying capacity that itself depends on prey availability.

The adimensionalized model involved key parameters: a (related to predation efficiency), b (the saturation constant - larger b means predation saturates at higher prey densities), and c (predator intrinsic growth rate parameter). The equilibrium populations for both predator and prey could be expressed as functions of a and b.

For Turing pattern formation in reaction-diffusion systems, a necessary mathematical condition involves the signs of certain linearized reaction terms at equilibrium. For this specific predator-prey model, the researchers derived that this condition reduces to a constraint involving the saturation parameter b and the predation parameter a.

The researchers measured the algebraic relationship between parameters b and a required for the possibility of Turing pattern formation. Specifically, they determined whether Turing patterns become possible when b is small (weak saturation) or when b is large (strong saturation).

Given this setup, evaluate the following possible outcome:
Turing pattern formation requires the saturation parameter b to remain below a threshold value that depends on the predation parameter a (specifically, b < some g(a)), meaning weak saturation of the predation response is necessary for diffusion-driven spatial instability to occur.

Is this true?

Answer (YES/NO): YES